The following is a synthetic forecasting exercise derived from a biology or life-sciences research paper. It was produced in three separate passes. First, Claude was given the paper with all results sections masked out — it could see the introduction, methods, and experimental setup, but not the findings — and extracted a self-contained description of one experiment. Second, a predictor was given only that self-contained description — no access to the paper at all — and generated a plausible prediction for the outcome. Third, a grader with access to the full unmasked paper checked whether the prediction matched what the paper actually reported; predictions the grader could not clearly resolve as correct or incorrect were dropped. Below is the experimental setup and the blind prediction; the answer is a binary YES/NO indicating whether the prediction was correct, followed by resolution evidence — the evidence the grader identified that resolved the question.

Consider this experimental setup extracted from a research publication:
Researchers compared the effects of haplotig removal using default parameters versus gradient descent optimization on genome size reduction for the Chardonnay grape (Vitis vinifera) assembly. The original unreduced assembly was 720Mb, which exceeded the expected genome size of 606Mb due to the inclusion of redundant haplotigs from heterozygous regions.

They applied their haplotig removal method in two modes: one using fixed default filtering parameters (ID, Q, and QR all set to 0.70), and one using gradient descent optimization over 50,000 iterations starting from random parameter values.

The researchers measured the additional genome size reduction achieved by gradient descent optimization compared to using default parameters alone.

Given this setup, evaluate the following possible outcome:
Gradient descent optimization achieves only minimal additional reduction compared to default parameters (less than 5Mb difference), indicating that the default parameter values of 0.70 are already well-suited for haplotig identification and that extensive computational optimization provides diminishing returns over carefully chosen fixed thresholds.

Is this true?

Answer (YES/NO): NO